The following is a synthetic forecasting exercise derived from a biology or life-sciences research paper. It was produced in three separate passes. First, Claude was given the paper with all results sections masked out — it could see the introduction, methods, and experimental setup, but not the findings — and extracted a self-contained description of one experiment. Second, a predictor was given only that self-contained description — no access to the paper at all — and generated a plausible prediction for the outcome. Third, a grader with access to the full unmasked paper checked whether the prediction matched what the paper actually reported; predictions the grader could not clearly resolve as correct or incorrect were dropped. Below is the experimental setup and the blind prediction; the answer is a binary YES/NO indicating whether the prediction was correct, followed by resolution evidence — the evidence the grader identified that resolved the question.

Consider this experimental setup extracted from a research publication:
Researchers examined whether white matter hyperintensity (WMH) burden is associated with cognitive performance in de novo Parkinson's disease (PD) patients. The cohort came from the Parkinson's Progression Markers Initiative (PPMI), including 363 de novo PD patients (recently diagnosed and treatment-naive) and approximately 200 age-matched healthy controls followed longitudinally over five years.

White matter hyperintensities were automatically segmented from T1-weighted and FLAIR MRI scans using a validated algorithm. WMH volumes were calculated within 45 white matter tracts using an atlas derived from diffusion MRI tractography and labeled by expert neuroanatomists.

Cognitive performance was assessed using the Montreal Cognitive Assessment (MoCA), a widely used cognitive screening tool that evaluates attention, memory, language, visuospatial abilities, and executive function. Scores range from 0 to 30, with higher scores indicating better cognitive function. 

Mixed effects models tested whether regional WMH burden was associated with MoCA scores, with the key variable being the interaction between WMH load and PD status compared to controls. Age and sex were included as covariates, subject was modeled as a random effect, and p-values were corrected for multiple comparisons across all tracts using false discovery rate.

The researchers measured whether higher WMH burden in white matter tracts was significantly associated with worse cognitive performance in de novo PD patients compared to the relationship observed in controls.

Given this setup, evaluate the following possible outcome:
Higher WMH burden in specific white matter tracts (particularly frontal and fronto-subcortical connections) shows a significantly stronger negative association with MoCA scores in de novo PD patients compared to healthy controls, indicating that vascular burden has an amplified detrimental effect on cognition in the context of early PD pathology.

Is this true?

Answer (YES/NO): NO